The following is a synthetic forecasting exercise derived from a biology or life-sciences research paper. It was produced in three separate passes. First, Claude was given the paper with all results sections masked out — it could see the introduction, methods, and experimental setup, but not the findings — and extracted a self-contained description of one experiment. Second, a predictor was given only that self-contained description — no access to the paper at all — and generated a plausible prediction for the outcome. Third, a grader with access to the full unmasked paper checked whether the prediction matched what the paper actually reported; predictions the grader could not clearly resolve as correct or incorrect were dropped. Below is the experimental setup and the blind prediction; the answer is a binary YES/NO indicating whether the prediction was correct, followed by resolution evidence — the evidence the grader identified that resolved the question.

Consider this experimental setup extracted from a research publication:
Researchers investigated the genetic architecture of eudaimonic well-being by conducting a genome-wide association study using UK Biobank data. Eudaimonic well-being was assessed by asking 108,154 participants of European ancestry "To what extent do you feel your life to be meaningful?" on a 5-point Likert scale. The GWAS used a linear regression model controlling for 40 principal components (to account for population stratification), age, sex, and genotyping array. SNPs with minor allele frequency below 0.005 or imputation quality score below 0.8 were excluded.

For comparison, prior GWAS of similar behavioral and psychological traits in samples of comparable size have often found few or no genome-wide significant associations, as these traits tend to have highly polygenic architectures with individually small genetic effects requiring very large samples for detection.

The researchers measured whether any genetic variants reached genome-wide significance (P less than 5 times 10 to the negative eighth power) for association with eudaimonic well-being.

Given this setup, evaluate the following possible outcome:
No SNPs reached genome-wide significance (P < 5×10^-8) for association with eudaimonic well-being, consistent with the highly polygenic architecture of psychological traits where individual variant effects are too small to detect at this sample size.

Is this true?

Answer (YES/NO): NO